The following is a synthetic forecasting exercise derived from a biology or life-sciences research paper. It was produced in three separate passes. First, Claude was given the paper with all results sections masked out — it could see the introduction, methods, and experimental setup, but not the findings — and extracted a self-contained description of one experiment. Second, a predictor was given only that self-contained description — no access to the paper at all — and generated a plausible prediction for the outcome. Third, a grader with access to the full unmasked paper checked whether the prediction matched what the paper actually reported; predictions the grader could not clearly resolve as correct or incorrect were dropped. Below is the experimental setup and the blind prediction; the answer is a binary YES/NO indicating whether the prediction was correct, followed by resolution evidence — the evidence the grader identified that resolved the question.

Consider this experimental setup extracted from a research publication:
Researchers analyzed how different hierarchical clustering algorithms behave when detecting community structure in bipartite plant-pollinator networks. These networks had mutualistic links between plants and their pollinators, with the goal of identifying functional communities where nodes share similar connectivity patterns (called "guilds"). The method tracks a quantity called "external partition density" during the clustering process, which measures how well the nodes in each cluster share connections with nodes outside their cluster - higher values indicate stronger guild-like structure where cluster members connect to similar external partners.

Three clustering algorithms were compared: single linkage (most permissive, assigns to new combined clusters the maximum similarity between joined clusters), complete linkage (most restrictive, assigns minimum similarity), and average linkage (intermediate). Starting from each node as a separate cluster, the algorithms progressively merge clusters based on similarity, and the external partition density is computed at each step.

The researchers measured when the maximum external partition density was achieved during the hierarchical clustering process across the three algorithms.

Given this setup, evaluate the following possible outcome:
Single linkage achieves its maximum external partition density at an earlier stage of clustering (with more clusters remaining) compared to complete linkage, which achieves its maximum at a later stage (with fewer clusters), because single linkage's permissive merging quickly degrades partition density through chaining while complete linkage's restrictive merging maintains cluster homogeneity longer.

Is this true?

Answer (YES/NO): YES